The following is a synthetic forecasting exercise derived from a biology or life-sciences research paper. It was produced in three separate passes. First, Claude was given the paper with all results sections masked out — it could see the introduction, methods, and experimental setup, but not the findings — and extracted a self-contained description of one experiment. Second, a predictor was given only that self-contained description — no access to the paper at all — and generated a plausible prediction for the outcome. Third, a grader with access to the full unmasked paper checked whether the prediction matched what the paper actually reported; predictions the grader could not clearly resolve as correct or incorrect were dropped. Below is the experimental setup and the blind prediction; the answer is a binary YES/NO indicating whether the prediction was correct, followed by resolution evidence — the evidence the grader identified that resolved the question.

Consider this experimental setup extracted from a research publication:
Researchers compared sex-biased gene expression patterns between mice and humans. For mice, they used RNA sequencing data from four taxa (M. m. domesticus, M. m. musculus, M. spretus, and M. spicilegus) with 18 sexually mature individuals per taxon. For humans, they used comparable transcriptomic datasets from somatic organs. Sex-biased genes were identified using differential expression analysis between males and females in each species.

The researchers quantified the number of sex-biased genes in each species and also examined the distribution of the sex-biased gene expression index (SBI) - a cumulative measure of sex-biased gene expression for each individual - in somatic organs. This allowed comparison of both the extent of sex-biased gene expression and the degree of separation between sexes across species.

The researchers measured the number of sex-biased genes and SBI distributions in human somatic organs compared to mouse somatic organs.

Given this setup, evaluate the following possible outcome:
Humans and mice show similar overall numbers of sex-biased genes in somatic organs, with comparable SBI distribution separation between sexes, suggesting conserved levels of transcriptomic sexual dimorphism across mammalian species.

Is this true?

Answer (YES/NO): NO